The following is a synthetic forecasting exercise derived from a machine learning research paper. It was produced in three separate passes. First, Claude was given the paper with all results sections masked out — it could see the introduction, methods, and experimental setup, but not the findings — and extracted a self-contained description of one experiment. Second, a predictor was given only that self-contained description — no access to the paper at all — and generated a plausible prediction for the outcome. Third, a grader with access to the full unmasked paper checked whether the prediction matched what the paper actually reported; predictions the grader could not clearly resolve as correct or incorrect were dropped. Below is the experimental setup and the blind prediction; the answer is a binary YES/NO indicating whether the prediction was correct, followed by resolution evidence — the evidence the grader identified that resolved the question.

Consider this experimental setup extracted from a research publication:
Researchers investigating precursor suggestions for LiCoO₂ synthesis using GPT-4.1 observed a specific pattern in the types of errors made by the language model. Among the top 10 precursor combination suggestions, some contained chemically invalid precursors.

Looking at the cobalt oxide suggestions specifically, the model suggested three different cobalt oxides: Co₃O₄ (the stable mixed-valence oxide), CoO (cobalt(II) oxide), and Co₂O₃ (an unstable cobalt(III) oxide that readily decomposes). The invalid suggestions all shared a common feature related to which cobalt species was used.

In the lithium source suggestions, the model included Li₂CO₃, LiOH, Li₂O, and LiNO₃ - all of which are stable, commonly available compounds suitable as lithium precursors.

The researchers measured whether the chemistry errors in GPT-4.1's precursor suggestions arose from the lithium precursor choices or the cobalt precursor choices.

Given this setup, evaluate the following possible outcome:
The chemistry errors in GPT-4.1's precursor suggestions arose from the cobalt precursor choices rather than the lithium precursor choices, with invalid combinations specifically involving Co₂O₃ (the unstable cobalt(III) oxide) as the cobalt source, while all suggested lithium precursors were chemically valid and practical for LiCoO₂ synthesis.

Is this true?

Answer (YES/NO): NO